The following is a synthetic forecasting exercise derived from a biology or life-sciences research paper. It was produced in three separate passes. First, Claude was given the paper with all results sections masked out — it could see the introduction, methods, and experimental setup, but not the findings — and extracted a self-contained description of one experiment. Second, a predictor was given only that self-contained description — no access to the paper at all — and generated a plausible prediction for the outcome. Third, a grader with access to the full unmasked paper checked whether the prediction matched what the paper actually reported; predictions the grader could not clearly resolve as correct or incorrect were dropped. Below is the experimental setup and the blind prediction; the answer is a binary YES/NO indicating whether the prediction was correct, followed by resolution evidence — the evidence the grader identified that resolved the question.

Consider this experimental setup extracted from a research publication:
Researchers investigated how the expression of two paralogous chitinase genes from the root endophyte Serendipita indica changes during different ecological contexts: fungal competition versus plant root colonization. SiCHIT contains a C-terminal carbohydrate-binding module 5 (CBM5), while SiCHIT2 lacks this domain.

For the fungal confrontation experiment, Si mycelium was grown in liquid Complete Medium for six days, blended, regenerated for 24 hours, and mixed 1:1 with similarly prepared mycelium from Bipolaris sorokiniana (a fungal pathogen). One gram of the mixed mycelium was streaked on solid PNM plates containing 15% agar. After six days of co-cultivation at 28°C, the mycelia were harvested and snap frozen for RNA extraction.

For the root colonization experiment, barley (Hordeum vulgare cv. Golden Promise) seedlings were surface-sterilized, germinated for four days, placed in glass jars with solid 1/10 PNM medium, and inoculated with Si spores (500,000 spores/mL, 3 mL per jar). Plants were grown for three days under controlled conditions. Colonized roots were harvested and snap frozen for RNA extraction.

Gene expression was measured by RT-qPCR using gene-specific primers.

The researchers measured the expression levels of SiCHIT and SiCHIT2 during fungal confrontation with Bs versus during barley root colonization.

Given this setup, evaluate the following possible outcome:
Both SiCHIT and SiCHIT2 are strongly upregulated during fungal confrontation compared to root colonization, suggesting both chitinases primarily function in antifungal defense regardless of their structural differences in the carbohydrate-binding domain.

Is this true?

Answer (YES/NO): NO